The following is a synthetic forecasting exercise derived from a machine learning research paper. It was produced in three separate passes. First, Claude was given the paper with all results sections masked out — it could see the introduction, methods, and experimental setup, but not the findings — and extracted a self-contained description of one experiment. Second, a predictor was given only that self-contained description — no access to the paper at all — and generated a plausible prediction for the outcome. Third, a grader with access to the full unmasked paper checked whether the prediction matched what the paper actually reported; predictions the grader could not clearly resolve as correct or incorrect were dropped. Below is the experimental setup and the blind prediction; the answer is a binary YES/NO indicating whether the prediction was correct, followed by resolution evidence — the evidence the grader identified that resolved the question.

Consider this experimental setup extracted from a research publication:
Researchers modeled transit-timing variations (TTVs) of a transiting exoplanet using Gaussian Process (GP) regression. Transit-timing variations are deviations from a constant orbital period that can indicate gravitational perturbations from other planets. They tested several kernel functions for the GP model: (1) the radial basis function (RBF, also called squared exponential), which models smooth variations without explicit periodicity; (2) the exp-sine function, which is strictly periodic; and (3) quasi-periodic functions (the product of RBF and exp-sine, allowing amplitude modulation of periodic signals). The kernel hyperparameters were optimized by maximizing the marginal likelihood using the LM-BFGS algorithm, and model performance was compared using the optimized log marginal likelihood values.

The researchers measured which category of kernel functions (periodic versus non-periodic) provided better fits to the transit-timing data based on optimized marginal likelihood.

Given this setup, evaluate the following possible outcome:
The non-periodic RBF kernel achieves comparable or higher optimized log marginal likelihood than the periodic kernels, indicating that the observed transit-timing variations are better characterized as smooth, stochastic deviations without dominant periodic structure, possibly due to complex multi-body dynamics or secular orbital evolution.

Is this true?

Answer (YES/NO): NO